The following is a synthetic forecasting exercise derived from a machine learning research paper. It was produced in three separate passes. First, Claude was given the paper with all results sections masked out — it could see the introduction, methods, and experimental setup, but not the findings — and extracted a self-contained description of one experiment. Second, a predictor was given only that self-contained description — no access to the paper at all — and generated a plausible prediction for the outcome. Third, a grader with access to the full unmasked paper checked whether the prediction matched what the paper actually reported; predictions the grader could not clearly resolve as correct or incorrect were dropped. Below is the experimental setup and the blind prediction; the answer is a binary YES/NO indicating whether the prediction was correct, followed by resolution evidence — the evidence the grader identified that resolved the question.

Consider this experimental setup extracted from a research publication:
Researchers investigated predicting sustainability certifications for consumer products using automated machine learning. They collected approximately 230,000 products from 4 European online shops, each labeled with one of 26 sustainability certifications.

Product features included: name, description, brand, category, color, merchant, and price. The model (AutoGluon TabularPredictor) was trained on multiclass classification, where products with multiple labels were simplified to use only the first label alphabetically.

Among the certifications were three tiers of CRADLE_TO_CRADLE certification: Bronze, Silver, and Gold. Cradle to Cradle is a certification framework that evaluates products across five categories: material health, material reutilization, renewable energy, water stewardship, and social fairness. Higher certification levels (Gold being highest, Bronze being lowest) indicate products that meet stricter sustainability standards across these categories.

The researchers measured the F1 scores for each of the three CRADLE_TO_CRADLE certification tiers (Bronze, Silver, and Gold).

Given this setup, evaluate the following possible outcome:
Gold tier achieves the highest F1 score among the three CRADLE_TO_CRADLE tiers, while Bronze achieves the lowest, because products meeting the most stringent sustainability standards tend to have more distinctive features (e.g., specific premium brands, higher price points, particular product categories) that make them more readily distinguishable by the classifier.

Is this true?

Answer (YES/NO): NO